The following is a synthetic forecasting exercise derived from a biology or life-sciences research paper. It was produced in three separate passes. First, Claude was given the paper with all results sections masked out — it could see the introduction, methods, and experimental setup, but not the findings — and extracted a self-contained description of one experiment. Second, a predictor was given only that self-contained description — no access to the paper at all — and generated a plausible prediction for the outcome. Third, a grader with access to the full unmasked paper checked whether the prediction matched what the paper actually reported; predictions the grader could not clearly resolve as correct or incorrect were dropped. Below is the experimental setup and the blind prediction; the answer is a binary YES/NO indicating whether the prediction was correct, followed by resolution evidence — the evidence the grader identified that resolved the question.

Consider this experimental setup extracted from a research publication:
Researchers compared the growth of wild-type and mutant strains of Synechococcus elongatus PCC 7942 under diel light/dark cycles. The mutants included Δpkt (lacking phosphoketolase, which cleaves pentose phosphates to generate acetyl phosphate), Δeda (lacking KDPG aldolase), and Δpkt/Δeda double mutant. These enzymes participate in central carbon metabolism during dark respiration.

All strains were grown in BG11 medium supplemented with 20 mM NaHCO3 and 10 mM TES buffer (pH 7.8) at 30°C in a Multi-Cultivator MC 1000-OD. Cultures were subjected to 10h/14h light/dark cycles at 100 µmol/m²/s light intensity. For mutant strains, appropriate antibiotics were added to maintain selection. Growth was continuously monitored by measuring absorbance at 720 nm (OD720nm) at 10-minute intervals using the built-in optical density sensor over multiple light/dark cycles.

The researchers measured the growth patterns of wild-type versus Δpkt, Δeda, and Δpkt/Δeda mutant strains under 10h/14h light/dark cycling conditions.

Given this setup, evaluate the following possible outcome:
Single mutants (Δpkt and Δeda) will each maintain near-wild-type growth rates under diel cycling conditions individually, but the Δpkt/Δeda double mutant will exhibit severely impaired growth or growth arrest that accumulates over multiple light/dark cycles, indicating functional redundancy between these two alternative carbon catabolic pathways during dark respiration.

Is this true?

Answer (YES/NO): NO